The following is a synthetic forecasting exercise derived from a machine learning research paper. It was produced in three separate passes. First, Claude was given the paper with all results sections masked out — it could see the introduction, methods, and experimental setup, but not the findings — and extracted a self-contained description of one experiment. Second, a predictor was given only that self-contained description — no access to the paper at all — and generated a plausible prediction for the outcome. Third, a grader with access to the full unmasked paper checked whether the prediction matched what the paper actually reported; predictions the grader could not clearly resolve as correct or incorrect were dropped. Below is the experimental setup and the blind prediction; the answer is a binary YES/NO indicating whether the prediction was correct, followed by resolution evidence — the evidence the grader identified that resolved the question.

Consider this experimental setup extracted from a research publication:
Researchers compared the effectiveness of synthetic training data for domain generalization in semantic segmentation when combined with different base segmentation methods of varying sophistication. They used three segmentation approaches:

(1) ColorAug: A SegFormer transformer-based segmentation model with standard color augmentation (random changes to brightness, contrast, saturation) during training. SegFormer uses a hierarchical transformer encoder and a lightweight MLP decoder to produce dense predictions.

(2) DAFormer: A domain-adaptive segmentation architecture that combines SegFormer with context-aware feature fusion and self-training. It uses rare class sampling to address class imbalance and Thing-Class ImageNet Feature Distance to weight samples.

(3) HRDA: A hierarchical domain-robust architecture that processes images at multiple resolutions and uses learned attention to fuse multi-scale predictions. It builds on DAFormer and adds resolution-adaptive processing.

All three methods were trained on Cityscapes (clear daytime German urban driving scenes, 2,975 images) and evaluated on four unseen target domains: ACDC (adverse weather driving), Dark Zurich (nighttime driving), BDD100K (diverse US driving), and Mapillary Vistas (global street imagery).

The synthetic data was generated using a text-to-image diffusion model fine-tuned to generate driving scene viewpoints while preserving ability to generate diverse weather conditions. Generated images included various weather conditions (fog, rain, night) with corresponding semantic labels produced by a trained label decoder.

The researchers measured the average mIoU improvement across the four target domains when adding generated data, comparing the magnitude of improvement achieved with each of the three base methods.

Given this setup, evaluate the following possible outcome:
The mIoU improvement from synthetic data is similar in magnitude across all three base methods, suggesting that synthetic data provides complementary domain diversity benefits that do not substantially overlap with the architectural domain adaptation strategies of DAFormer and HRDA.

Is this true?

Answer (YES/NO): NO